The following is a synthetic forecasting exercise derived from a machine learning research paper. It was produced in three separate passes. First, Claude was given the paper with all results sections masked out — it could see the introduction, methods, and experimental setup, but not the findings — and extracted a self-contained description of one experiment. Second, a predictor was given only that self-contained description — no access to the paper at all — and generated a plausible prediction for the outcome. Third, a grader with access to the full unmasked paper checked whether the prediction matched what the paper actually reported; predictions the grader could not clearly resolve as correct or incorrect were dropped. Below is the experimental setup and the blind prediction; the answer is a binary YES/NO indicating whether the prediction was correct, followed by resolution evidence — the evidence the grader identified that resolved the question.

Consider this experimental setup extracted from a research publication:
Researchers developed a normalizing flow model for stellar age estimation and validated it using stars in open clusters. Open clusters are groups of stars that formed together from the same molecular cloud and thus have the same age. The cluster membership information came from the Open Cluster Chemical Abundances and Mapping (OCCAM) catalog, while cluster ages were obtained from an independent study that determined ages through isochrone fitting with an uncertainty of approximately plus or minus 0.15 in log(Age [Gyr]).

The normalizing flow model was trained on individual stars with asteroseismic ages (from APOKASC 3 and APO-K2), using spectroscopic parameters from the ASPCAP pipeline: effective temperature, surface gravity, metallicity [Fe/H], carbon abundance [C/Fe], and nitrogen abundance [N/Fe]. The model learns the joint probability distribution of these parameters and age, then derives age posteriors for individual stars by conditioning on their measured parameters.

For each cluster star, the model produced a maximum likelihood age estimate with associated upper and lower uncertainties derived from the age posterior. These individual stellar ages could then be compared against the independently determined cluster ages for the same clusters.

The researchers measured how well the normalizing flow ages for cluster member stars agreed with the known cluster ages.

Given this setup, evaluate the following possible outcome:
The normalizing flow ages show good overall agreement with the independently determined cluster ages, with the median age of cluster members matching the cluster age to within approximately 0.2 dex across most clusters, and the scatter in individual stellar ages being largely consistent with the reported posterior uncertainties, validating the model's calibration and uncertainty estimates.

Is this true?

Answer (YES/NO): YES